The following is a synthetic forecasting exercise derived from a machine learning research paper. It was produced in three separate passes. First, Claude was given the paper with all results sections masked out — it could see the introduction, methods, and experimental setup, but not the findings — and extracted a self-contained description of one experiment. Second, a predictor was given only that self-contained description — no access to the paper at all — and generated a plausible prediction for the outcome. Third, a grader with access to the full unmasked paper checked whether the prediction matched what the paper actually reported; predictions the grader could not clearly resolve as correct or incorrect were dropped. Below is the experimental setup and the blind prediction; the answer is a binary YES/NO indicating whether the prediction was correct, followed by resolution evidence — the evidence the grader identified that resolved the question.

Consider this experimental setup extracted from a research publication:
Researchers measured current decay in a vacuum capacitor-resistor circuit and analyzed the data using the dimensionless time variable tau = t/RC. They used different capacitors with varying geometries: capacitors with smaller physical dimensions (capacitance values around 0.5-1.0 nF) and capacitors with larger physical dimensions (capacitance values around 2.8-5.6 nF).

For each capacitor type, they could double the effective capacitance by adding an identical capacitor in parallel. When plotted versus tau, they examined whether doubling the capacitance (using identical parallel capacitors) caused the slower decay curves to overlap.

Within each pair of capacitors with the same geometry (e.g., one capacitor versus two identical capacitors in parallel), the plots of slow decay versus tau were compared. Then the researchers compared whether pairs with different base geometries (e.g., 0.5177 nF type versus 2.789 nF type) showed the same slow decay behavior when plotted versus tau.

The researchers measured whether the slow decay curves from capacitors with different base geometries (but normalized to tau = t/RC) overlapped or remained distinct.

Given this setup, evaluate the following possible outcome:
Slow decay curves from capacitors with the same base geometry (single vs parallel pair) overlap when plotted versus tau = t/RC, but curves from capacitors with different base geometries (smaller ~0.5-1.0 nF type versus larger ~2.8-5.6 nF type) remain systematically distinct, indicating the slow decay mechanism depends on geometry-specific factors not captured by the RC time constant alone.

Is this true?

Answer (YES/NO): YES